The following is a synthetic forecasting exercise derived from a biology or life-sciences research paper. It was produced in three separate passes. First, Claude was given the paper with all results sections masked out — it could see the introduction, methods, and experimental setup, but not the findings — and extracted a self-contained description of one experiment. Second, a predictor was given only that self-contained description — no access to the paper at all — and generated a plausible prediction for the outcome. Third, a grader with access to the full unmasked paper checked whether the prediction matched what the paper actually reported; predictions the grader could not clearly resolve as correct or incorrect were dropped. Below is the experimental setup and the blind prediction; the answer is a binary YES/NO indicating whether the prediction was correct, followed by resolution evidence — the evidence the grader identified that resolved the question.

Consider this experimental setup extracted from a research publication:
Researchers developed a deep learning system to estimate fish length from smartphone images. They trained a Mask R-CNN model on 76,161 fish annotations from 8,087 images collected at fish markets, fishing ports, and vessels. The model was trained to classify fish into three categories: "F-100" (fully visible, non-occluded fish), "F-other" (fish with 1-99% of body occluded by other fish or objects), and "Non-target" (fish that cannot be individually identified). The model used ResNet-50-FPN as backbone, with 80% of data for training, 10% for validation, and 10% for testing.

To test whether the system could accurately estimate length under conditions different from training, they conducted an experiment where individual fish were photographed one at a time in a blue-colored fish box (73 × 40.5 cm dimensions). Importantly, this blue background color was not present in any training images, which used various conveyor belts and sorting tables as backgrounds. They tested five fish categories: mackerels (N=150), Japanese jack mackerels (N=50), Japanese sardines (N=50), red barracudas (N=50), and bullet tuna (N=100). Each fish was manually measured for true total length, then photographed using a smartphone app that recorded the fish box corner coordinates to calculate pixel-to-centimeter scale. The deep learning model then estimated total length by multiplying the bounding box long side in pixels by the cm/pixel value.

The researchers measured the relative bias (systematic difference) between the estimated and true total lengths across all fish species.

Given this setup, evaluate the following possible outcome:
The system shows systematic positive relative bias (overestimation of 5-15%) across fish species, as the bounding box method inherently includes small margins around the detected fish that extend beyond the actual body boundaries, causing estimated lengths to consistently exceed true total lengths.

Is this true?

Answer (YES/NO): NO